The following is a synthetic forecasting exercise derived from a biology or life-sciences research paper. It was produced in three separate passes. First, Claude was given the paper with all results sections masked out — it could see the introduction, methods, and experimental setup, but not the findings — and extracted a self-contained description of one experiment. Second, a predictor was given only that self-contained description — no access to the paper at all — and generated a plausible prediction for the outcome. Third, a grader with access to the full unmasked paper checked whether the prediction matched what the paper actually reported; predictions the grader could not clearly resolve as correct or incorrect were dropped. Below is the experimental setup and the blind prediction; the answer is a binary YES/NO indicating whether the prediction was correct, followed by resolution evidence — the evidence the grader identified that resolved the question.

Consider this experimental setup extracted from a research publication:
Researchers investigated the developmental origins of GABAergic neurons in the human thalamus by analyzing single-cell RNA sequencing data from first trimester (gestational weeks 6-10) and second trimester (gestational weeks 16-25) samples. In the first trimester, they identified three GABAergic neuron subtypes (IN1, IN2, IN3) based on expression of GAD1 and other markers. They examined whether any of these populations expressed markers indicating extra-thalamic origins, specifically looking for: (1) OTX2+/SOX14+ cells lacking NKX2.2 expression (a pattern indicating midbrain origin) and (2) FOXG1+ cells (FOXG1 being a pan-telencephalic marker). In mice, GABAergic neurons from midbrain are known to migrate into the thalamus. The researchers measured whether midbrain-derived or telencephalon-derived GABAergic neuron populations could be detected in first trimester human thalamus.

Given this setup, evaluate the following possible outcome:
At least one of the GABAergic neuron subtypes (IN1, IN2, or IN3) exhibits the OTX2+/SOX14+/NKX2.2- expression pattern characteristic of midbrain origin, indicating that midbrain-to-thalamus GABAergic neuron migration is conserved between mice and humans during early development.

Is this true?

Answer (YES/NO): NO